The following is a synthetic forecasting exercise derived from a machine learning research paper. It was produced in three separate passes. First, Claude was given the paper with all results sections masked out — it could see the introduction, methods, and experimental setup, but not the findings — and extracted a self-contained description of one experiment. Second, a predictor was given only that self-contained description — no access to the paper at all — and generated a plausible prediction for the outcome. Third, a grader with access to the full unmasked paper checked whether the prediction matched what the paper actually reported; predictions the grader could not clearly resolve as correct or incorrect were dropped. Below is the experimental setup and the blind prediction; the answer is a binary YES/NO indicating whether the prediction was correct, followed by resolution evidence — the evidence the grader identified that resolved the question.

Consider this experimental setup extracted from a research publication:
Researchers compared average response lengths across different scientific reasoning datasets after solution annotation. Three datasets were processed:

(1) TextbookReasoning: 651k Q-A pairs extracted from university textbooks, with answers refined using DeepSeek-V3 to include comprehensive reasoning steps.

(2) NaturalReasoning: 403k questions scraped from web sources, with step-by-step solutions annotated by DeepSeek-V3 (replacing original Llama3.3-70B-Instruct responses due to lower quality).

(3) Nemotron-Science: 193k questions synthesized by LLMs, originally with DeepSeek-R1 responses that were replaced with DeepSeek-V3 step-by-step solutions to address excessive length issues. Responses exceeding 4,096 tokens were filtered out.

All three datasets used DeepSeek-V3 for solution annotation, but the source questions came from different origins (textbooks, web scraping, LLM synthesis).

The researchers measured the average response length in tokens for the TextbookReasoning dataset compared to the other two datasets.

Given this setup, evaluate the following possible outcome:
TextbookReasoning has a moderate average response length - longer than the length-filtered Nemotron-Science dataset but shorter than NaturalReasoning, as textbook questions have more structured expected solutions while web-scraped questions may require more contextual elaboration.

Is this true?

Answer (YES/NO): NO